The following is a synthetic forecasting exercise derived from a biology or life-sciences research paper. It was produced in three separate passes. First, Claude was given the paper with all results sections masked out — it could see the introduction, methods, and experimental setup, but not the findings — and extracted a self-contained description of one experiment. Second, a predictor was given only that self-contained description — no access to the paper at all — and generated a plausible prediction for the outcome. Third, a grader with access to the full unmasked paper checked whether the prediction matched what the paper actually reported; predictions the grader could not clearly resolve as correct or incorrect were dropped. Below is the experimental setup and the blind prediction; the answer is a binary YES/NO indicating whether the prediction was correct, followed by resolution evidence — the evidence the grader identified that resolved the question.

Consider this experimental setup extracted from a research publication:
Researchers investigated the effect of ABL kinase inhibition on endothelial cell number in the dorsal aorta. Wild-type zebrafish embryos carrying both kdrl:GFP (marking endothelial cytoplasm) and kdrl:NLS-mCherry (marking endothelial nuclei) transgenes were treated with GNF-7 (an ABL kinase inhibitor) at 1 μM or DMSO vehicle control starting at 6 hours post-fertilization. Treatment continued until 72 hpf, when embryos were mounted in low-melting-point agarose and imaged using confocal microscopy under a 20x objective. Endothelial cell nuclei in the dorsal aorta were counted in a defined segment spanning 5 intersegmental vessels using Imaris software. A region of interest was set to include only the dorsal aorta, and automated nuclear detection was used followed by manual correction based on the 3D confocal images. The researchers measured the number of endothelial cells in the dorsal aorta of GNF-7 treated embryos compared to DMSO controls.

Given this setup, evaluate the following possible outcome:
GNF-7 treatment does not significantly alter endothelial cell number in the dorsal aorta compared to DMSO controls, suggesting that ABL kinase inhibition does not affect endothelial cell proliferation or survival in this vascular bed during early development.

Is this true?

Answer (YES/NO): NO